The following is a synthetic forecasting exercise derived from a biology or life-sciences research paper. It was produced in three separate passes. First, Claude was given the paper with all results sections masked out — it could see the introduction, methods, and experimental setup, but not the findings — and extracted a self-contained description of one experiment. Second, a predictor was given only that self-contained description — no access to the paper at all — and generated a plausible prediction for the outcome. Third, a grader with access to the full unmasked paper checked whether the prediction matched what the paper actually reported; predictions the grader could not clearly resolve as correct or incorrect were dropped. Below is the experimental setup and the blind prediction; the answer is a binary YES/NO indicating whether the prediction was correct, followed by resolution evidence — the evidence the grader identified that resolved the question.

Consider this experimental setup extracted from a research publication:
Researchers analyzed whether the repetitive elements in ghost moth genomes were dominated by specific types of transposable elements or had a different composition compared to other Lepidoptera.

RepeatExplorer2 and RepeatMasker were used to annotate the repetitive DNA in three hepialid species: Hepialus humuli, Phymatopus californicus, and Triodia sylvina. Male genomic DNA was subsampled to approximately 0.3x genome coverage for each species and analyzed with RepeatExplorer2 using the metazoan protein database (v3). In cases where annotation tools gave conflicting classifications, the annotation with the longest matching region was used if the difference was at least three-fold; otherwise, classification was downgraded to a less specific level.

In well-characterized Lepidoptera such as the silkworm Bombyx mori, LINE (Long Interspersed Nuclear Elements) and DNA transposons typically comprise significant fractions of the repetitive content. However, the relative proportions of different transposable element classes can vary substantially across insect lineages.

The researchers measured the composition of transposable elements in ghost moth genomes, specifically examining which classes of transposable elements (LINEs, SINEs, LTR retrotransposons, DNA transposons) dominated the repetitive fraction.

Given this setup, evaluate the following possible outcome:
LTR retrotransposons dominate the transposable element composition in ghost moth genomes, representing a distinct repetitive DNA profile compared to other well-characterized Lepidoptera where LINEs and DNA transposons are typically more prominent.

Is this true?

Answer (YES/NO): NO